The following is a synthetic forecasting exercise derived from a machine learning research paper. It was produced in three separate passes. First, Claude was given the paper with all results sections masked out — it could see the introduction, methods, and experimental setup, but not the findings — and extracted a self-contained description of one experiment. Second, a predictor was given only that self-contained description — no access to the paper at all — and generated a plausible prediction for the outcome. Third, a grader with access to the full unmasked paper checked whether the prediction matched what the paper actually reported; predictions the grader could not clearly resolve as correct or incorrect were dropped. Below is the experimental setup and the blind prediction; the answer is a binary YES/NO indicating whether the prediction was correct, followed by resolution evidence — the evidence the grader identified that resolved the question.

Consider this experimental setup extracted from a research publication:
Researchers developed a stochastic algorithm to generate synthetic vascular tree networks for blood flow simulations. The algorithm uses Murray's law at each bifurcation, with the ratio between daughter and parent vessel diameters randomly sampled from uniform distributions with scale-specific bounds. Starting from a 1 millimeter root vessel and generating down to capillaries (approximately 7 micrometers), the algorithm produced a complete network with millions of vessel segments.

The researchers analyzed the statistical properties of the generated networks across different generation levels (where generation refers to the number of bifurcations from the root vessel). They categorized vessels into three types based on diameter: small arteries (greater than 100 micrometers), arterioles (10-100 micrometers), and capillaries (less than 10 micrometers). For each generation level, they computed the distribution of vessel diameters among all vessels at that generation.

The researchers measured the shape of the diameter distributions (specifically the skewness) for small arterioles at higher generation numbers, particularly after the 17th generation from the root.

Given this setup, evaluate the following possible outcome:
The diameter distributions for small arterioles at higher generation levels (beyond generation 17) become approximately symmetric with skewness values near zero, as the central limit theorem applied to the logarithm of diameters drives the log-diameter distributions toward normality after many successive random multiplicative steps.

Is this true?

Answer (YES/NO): NO